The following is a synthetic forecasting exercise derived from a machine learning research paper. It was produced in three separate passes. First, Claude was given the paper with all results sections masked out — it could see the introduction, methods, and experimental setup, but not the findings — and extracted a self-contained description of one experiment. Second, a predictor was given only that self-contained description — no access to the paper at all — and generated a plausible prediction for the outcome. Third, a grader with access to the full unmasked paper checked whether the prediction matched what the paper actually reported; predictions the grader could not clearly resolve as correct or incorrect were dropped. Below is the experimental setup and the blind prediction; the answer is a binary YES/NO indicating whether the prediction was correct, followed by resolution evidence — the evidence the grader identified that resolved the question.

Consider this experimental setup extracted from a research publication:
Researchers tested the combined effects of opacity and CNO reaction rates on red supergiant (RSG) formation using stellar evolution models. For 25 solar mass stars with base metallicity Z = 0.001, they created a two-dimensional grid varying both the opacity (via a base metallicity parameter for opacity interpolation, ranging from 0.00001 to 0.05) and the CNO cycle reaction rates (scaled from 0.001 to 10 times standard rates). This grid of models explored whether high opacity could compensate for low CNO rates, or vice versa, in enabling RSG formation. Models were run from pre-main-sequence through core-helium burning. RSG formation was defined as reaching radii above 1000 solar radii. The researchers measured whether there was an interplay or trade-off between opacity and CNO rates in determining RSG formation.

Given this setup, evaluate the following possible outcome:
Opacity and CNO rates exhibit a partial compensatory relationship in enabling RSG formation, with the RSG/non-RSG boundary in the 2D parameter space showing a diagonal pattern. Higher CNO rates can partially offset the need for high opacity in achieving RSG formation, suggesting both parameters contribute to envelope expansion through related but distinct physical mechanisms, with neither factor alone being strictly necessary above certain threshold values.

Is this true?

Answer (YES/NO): YES